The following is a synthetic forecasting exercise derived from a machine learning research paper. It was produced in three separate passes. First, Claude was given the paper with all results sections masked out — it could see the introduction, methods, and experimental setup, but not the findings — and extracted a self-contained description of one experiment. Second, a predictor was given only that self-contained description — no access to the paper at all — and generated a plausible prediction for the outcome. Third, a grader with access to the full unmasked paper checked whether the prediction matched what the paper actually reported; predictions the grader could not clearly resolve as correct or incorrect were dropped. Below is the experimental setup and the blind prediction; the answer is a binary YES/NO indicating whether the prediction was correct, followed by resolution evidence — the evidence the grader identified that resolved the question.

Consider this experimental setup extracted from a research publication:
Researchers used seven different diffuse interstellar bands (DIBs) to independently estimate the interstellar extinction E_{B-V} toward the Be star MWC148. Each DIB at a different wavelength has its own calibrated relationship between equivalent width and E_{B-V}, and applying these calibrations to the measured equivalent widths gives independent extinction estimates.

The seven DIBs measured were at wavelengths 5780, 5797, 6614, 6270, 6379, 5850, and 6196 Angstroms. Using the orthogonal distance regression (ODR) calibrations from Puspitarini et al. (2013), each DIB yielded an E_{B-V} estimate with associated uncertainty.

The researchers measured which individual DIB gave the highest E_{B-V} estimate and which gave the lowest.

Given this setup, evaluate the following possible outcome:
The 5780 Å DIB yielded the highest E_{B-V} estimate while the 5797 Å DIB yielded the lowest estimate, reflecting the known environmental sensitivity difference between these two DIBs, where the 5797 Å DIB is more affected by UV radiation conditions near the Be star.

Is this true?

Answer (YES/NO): NO